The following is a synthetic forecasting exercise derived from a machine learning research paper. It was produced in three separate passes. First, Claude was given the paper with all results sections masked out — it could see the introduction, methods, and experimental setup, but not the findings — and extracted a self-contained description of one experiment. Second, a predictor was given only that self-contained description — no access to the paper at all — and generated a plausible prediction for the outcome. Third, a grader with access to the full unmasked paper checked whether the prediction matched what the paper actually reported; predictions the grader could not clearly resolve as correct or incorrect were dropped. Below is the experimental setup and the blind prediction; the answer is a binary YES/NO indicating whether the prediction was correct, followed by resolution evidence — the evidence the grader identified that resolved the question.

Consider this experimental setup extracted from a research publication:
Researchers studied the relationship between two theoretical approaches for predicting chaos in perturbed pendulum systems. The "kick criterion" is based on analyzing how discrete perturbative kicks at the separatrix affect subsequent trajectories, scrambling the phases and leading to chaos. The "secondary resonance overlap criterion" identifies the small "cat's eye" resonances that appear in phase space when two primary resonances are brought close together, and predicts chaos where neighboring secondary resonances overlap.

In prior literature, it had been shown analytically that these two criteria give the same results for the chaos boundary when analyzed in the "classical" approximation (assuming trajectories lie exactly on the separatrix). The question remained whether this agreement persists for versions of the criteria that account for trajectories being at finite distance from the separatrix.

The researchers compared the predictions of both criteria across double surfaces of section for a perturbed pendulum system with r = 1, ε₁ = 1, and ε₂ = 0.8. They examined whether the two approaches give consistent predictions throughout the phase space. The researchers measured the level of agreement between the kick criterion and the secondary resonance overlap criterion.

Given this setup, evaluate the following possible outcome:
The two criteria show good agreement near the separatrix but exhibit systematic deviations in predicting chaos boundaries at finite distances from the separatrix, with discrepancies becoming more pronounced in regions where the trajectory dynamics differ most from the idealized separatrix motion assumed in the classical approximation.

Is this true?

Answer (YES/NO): NO